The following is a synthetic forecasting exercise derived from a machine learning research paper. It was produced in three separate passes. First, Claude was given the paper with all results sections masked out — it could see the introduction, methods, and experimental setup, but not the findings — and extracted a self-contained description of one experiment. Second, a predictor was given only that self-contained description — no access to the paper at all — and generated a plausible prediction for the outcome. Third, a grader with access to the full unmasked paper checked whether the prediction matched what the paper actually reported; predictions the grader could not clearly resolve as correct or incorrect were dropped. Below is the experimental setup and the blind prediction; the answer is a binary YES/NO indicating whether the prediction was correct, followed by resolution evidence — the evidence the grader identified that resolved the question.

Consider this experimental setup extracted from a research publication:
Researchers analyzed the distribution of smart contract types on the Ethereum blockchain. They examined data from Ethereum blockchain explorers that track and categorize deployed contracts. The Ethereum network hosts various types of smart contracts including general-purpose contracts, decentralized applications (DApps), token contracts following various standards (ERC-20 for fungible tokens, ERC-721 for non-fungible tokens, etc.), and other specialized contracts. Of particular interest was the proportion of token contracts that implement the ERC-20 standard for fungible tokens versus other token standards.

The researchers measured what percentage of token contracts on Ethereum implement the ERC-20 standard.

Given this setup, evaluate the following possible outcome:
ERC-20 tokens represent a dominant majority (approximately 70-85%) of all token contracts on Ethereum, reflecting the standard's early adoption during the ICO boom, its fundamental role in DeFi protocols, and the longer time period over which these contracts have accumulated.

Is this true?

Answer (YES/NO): NO